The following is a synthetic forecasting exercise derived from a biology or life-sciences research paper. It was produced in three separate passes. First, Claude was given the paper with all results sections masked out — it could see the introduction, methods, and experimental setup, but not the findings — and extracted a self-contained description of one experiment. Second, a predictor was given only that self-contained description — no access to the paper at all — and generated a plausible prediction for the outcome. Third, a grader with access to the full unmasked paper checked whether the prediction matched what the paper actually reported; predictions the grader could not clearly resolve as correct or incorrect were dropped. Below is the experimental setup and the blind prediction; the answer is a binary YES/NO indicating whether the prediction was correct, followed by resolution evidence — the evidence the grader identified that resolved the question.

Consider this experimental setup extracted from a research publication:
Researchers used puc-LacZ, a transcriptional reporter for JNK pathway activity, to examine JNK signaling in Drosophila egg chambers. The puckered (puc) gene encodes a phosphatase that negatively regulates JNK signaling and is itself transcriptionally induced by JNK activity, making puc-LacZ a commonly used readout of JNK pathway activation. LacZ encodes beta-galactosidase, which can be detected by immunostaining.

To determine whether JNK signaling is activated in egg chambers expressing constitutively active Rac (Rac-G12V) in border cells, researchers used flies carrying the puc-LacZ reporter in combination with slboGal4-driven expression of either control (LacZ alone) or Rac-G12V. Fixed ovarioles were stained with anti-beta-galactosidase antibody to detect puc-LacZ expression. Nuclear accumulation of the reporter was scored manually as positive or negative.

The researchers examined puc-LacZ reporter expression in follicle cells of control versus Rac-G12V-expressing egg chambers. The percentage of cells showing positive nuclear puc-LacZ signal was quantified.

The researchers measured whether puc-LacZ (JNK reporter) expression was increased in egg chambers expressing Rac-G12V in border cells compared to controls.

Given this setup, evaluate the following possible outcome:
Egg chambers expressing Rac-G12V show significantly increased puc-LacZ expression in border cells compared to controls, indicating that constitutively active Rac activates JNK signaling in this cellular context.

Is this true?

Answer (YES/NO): NO